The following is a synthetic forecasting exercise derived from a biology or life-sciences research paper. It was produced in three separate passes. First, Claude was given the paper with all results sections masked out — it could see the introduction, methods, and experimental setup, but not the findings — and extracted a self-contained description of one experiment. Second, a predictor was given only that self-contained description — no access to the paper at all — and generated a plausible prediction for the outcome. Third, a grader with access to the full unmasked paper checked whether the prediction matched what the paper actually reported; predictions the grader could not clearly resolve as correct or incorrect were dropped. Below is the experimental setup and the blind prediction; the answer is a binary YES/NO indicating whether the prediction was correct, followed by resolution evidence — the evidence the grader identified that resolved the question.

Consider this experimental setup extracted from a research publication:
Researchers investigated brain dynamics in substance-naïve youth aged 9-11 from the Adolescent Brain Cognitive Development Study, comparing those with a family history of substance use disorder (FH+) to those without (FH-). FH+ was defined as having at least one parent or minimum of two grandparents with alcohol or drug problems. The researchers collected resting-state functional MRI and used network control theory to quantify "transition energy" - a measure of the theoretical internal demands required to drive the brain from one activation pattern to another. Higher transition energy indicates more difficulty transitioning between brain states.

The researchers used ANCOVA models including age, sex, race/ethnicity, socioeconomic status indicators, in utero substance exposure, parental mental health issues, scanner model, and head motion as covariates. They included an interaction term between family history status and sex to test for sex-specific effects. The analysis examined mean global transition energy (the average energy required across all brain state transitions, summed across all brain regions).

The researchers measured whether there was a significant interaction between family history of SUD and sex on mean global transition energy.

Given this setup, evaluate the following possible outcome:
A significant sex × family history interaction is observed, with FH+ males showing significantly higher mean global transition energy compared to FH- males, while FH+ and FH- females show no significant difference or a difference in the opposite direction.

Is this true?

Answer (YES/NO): NO